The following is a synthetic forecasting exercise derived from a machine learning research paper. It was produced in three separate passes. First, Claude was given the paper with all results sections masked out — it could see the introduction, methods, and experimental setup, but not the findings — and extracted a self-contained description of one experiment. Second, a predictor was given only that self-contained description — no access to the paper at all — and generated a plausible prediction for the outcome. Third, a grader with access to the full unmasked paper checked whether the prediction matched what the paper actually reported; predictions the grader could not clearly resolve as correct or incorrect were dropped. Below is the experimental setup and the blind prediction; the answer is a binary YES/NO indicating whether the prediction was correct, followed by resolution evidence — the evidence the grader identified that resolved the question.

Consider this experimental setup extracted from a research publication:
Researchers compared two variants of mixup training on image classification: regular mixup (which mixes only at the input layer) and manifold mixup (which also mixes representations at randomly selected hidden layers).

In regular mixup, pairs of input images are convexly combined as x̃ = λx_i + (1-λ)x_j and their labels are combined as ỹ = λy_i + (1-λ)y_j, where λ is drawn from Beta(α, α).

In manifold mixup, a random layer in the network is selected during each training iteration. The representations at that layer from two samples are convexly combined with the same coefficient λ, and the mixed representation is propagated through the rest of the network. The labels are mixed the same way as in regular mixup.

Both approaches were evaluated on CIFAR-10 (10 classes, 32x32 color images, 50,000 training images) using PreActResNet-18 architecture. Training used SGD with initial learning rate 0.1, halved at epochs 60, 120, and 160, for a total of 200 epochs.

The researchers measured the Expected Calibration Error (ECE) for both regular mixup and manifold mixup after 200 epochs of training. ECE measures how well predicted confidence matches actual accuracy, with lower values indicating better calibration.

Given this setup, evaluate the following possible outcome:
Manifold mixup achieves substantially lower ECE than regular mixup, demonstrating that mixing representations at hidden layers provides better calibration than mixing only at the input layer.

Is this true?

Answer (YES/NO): NO